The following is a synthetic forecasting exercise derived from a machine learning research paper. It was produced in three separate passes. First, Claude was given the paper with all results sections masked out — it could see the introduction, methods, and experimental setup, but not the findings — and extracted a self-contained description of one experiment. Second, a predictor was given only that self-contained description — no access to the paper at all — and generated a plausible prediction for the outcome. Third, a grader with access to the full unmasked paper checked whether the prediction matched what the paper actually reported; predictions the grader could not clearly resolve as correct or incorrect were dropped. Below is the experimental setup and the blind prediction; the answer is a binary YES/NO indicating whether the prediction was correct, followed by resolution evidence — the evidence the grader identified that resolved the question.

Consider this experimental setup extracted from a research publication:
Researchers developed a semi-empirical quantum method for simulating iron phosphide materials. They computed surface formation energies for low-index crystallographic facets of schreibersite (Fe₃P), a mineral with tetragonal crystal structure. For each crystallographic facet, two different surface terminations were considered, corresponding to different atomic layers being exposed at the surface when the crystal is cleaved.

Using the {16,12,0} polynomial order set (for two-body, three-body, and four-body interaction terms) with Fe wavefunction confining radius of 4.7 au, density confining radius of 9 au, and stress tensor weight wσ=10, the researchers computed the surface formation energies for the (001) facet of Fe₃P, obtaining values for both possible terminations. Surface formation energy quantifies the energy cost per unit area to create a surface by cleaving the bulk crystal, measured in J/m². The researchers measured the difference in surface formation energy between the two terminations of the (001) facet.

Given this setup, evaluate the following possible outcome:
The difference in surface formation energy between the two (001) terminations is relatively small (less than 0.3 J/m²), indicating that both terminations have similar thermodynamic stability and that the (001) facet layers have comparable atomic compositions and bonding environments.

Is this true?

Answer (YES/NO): YES